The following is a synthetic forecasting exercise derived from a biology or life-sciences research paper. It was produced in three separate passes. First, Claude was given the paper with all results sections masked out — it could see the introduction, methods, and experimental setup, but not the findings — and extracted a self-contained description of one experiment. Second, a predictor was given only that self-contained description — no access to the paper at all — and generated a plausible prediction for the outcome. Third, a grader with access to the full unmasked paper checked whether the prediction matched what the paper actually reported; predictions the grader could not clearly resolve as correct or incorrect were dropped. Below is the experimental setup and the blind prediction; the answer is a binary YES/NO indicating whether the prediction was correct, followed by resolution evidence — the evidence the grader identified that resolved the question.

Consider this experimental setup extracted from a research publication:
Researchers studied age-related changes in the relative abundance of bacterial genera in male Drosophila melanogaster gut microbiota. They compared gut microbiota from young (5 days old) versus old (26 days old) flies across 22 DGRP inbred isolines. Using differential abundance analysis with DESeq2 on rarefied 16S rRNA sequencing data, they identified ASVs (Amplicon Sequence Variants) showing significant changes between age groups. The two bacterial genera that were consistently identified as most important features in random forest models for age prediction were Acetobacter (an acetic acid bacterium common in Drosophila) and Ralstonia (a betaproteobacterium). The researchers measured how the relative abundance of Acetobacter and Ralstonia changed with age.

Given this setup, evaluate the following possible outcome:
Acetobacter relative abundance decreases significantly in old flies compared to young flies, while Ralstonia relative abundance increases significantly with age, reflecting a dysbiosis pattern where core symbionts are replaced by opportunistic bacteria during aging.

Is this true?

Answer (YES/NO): NO